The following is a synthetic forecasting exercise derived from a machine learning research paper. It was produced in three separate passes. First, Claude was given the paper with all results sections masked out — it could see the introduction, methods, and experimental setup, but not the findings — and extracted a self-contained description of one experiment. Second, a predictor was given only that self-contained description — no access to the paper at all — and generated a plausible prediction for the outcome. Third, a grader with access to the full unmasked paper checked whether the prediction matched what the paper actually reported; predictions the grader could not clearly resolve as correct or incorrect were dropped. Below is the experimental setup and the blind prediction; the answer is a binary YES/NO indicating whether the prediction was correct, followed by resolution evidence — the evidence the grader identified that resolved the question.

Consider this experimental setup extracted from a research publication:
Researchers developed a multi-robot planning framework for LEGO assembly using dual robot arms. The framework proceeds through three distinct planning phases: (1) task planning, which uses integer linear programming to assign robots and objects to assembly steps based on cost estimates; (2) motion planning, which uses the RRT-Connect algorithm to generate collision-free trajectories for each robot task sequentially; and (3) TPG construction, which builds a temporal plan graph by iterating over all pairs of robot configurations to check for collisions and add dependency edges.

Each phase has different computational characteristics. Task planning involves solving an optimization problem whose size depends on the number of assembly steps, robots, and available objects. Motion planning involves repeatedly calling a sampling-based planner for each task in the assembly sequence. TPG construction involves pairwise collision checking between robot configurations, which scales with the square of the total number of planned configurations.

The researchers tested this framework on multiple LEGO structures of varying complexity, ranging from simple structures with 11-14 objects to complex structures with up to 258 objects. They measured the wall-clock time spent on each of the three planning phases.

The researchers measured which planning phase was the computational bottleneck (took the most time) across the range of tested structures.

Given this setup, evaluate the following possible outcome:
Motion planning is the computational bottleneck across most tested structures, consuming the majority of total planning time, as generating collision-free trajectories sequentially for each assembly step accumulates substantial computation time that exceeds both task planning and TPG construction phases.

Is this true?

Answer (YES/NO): YES